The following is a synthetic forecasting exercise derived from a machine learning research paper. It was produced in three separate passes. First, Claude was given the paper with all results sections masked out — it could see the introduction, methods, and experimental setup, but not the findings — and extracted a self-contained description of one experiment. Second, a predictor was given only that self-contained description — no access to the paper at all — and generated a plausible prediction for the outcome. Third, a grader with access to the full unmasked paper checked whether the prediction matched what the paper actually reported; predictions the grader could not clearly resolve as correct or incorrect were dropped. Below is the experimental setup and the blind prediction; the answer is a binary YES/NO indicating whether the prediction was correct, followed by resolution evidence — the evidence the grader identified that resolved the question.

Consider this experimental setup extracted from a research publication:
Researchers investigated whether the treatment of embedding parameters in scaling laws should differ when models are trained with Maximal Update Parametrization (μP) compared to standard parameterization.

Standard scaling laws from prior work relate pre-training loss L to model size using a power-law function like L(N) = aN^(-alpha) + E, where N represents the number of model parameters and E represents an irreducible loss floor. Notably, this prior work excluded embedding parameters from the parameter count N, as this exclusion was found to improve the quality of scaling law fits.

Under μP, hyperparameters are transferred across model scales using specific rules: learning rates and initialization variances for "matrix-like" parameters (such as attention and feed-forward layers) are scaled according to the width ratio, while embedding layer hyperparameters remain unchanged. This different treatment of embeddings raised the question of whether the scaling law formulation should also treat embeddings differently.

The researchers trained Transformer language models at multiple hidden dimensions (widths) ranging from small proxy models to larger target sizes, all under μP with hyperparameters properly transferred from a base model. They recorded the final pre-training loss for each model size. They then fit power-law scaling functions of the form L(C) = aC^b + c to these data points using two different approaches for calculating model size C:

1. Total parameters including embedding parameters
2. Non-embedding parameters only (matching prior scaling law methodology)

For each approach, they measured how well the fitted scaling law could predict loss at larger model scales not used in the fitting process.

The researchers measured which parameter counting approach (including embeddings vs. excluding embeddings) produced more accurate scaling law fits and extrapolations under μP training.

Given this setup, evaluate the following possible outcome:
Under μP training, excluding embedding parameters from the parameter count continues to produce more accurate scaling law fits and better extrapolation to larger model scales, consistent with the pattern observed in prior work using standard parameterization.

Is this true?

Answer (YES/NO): NO